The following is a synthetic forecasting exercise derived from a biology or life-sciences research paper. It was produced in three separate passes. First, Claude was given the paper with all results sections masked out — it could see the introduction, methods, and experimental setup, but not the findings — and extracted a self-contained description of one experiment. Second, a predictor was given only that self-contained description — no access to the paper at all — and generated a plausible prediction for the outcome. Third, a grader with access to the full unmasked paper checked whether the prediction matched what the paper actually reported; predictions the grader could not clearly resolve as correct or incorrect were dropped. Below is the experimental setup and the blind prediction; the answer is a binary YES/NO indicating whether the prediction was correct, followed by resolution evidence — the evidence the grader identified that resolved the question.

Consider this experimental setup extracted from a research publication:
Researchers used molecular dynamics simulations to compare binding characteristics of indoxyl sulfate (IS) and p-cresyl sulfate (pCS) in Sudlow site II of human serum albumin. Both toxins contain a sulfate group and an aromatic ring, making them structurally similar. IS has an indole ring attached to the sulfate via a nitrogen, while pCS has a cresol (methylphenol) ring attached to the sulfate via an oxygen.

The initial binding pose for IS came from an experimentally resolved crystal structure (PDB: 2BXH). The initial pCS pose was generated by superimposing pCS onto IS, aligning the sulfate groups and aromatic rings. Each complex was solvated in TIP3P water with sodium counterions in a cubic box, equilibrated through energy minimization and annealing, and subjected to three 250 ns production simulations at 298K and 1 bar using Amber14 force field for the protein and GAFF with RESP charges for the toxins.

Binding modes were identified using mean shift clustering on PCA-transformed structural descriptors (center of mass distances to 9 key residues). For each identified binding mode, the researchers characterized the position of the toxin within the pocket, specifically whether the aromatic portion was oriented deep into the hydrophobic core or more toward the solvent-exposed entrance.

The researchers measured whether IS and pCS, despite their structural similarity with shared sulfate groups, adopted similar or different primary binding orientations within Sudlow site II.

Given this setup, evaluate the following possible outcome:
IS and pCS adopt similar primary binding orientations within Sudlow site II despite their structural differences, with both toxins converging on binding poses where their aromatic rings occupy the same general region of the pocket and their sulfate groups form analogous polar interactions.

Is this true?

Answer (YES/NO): NO